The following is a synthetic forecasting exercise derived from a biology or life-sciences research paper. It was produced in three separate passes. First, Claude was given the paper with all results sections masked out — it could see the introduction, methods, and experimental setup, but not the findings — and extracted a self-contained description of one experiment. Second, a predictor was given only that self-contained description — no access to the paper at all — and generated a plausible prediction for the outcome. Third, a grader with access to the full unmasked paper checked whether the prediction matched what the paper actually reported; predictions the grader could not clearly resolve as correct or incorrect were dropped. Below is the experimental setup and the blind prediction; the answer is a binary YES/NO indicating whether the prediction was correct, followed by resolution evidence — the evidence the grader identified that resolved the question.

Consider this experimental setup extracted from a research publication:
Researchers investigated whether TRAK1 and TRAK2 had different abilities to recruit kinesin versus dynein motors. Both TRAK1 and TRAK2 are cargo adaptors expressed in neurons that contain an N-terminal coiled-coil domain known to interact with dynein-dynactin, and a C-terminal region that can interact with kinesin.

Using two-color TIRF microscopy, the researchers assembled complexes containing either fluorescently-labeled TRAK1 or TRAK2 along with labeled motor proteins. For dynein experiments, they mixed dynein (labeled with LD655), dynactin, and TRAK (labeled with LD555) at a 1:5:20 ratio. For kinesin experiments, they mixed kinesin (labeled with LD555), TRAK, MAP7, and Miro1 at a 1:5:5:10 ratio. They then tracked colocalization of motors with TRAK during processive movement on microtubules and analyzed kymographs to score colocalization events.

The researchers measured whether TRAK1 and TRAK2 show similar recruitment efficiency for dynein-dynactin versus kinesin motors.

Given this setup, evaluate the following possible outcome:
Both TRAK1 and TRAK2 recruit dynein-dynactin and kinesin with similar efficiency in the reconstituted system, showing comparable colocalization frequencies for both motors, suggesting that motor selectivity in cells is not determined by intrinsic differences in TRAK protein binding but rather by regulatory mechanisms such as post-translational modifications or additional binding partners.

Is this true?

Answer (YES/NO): NO